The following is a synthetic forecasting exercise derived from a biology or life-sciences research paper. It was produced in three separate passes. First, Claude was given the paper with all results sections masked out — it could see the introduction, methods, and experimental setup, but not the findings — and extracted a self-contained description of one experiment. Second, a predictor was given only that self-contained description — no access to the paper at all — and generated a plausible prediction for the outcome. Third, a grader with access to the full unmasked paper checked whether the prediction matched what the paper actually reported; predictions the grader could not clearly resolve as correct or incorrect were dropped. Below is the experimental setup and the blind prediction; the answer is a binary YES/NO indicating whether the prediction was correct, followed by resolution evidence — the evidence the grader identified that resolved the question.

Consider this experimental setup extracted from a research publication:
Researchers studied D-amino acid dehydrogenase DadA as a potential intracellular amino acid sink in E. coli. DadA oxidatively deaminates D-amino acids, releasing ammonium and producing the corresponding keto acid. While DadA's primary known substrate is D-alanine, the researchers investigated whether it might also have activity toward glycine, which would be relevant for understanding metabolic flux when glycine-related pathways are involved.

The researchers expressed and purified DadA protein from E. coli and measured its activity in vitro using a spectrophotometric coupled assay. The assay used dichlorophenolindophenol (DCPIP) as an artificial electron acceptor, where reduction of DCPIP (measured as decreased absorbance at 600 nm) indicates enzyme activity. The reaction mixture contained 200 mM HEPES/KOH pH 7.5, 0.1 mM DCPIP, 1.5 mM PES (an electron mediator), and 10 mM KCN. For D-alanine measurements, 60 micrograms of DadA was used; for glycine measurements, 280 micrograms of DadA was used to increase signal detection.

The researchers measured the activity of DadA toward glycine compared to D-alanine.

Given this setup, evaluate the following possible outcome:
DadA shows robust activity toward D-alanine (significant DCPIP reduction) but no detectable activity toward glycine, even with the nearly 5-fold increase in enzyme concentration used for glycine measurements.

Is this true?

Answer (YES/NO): NO